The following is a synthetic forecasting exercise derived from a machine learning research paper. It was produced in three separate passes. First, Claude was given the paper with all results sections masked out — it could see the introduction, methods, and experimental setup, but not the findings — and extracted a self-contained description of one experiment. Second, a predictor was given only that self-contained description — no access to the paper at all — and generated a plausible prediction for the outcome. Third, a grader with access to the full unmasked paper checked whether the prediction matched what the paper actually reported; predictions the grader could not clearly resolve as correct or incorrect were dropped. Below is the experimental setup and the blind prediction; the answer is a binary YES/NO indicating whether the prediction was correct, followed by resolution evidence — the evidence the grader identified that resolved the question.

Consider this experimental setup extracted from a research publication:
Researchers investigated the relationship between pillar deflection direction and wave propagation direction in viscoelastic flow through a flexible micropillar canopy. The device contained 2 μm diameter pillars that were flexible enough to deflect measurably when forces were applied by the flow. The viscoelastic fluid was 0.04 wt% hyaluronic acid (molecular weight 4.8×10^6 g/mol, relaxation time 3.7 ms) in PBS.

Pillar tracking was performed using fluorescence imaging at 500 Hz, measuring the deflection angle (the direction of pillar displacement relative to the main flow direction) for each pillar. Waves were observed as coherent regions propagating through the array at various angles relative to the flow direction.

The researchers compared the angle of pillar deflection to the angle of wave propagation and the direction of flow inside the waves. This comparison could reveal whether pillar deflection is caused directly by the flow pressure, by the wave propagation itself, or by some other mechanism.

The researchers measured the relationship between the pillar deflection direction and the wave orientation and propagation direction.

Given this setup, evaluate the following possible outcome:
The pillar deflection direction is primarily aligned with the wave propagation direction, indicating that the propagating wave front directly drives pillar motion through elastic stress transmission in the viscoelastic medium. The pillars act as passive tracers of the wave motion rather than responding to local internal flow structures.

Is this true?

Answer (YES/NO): NO